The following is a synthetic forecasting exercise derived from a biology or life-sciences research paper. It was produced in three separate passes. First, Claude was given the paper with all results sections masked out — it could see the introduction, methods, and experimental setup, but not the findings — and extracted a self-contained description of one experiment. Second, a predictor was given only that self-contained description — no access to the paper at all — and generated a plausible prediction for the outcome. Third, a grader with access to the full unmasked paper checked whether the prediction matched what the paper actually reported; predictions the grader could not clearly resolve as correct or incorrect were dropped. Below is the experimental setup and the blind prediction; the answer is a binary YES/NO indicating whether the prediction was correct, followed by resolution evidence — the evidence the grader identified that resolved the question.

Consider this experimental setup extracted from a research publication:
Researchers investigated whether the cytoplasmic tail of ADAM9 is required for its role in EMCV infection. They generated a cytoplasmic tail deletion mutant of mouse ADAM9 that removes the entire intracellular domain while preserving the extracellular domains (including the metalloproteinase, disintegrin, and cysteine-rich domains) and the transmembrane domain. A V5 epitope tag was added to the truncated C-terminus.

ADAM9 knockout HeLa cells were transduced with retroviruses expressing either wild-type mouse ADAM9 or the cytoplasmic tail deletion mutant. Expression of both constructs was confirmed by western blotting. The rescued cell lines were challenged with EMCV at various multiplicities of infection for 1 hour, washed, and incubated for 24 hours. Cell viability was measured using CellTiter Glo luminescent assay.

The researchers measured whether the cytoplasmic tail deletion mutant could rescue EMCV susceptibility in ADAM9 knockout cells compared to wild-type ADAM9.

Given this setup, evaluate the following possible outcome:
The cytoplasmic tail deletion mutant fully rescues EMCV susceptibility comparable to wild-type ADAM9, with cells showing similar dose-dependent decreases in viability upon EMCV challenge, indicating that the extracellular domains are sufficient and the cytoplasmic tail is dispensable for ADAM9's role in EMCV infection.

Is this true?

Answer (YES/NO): YES